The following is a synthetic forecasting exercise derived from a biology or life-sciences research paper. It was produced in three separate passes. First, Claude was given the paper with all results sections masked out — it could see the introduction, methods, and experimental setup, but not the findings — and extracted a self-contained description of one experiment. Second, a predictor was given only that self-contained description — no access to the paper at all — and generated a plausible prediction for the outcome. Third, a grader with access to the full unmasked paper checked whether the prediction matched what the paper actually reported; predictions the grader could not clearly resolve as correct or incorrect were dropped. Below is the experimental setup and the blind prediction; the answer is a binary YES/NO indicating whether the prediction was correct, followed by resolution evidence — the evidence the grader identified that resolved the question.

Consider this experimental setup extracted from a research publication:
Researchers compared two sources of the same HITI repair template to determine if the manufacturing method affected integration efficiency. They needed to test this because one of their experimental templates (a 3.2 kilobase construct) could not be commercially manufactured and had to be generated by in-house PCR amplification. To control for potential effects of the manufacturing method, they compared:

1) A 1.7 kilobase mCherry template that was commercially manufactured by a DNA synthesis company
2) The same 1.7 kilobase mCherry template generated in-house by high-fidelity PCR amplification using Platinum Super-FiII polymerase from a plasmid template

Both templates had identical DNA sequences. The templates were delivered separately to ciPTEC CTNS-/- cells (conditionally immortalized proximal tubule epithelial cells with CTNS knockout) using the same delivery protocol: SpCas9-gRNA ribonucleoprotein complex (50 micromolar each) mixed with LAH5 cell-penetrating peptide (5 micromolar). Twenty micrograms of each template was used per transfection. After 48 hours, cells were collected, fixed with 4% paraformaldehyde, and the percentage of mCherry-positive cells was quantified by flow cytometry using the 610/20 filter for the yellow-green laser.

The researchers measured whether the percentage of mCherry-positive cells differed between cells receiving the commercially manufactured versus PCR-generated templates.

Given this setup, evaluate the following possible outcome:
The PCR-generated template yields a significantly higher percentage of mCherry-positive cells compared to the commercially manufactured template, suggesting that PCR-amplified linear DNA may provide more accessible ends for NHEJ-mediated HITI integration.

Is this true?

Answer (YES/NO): NO